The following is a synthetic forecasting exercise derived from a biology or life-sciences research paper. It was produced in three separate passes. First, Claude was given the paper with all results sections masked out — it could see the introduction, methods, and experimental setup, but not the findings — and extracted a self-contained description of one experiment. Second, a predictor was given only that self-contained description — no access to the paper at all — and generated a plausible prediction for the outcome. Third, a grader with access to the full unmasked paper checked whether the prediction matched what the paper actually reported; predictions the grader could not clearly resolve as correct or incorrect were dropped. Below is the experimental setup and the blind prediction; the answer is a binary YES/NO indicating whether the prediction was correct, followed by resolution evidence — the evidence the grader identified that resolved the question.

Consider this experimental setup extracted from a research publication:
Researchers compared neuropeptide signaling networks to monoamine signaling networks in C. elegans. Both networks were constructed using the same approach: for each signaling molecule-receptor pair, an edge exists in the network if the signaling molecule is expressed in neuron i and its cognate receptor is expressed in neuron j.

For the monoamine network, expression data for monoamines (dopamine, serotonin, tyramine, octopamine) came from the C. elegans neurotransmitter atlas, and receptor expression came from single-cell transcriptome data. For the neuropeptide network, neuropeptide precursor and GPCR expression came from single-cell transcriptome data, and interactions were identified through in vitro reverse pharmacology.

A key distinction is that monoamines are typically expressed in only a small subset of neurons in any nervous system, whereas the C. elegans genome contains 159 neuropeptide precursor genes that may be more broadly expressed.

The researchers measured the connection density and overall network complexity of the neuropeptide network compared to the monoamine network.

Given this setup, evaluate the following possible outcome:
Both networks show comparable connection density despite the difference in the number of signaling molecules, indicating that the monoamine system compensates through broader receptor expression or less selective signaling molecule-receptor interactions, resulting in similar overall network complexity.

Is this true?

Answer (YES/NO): NO